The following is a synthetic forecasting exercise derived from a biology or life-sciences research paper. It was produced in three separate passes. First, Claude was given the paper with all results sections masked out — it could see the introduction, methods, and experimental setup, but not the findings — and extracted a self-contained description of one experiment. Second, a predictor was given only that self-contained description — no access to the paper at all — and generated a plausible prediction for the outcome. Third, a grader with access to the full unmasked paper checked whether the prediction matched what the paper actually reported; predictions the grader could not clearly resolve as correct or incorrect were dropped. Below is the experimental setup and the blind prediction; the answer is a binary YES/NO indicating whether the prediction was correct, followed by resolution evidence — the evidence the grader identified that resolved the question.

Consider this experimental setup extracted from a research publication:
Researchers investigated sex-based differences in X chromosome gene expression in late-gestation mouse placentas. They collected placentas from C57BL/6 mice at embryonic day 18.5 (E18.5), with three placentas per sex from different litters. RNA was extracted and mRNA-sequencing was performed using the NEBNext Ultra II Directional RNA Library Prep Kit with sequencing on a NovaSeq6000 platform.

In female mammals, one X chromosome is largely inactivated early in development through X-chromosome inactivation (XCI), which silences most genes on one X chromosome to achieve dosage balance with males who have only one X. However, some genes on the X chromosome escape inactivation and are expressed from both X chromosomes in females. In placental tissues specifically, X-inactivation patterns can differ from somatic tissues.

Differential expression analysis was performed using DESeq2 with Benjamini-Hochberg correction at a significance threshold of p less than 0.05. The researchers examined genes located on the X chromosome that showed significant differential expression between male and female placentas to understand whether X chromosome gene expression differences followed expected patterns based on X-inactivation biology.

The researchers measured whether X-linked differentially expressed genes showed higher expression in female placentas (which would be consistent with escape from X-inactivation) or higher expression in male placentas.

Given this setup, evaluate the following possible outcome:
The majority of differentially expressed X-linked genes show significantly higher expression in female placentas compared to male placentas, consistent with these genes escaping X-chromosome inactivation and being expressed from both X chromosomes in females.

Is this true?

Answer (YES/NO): YES